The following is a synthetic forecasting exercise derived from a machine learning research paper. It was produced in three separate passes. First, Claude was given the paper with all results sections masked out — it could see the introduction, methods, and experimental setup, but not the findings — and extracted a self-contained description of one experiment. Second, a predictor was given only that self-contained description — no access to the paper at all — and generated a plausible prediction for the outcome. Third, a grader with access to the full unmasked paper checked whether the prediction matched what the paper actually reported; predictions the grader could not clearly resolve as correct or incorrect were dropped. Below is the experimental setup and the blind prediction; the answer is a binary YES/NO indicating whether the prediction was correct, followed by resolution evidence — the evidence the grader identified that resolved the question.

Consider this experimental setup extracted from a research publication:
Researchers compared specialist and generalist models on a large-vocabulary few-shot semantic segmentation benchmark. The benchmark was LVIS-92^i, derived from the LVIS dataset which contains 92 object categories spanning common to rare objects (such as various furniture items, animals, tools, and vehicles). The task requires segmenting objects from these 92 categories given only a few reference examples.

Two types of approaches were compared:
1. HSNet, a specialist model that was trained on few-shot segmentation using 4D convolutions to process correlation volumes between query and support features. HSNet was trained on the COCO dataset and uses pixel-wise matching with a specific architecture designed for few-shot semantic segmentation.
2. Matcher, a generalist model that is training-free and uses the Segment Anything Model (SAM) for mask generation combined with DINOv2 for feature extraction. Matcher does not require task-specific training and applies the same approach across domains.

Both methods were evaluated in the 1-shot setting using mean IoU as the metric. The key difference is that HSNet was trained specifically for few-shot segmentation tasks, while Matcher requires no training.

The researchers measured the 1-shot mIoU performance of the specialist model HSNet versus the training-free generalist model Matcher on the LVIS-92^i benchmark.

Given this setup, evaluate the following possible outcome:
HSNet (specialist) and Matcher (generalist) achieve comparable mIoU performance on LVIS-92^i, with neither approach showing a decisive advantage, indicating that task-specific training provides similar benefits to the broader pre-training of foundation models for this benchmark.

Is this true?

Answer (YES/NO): NO